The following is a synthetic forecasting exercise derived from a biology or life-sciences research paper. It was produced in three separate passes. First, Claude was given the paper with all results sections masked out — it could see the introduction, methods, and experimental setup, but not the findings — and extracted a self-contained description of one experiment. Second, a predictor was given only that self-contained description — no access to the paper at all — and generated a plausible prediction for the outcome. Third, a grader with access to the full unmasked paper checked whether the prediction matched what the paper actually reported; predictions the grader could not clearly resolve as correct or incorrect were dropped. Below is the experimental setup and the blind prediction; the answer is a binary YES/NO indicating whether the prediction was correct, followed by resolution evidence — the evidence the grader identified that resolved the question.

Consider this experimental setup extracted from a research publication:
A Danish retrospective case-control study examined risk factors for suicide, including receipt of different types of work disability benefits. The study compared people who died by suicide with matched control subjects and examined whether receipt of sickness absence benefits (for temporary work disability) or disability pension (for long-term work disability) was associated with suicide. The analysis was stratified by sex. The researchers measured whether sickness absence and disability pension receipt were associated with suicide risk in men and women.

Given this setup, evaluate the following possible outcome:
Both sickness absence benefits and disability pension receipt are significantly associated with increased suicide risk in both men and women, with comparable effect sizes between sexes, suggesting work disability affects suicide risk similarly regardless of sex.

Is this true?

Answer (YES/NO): NO